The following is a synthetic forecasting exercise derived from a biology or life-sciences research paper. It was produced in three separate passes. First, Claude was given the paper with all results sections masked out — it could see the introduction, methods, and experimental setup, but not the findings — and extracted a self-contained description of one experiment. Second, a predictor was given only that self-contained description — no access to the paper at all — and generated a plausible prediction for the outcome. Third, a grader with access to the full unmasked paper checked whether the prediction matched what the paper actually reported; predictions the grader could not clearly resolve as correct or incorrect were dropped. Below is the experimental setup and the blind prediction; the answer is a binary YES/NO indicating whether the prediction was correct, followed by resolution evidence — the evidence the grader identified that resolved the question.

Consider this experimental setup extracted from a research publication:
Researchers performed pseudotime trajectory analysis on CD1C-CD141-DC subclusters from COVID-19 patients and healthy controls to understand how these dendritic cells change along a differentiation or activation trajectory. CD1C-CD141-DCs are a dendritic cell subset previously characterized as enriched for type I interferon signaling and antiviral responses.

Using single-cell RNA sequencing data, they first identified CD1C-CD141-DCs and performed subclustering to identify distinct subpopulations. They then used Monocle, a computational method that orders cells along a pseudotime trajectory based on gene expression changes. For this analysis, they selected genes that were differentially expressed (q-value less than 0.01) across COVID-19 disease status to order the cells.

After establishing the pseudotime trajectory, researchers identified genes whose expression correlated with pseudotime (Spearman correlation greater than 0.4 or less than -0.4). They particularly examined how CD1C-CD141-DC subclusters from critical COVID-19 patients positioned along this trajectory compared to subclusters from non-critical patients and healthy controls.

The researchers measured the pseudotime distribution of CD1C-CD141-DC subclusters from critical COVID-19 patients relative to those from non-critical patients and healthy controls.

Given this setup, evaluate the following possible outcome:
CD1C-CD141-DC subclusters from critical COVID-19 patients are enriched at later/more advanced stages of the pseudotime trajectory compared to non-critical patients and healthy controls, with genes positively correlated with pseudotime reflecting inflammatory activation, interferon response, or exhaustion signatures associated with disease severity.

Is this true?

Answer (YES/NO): NO